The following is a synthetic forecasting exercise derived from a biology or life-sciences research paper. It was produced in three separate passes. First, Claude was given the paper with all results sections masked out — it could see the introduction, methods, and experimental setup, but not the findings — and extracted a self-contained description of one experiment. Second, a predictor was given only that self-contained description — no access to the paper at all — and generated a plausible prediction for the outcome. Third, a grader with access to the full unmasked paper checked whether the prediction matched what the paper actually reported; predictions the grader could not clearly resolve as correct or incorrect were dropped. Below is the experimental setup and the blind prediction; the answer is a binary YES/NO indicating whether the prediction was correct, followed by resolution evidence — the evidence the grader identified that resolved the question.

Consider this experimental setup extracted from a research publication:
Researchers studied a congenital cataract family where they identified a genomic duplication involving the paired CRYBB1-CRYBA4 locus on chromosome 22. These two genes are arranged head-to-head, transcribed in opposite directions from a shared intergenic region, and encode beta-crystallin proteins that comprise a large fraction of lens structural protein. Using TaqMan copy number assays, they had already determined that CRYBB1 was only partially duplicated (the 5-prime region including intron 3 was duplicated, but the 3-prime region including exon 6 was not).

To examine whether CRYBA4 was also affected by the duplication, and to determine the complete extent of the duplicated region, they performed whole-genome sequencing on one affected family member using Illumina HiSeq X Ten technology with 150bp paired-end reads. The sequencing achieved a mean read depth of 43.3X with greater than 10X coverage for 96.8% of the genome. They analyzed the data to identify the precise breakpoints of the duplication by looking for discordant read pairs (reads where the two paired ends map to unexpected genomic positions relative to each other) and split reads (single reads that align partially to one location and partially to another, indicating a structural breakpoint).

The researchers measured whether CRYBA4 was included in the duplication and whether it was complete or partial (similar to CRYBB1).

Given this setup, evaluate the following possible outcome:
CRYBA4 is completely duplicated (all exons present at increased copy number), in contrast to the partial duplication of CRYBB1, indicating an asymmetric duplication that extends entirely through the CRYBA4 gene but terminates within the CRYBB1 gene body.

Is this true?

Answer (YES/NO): YES